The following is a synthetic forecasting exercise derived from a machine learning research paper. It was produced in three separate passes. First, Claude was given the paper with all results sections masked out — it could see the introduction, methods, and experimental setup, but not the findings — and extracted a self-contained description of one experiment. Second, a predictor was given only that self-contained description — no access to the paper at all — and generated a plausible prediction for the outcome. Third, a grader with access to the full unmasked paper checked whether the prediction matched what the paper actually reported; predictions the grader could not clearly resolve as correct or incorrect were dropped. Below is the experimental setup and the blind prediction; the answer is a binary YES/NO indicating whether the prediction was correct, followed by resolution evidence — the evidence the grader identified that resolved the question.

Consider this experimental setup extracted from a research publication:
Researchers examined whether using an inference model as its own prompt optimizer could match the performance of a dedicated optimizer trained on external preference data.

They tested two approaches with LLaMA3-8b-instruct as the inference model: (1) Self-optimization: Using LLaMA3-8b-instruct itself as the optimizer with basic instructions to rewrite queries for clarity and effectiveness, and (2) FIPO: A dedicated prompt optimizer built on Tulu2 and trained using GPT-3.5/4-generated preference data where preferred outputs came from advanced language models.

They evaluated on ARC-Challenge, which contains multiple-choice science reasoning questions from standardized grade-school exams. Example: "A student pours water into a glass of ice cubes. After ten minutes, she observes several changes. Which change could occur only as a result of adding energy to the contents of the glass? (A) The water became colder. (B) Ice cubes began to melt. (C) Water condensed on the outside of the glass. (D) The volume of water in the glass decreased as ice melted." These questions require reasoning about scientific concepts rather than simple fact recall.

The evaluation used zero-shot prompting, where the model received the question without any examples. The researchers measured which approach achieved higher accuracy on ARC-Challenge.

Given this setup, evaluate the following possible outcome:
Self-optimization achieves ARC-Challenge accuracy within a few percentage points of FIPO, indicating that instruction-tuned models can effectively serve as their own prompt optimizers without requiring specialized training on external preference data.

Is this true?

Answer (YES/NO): YES